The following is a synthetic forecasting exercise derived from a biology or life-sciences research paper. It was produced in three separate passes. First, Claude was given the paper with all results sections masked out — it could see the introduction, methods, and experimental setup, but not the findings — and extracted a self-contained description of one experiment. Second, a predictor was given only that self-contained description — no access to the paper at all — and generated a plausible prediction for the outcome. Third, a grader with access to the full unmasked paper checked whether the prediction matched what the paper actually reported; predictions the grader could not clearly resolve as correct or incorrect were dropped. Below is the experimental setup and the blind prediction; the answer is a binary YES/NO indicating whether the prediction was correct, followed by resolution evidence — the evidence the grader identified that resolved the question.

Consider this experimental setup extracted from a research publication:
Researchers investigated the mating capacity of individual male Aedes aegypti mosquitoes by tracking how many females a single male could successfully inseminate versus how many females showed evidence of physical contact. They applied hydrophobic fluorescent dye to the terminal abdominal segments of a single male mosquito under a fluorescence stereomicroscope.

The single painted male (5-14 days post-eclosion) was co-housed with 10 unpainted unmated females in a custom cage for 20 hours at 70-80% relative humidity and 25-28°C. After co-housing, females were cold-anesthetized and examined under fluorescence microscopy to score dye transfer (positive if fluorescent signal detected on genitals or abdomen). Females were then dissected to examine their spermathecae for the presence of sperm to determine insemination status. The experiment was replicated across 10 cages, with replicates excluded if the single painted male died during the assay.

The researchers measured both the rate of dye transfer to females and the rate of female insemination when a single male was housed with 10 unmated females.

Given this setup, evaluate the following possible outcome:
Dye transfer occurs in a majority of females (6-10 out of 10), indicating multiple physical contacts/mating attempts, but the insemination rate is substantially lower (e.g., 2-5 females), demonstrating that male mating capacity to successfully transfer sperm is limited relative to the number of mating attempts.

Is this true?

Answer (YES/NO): YES